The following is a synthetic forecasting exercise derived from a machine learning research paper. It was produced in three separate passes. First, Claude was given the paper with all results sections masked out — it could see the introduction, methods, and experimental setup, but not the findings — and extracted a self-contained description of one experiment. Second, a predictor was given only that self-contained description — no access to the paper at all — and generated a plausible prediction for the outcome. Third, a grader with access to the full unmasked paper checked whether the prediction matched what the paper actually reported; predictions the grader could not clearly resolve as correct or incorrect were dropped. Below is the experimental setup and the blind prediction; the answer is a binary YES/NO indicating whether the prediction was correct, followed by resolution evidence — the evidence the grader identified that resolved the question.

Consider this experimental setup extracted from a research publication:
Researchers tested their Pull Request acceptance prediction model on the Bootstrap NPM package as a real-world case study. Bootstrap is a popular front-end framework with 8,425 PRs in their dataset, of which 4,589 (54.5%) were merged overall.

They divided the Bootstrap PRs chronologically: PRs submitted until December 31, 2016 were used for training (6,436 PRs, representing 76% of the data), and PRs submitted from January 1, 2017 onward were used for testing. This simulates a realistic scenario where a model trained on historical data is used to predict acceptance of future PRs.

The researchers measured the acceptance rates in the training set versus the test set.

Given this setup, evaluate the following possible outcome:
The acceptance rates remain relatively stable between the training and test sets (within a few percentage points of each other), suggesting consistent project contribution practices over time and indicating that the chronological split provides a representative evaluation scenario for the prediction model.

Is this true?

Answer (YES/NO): NO